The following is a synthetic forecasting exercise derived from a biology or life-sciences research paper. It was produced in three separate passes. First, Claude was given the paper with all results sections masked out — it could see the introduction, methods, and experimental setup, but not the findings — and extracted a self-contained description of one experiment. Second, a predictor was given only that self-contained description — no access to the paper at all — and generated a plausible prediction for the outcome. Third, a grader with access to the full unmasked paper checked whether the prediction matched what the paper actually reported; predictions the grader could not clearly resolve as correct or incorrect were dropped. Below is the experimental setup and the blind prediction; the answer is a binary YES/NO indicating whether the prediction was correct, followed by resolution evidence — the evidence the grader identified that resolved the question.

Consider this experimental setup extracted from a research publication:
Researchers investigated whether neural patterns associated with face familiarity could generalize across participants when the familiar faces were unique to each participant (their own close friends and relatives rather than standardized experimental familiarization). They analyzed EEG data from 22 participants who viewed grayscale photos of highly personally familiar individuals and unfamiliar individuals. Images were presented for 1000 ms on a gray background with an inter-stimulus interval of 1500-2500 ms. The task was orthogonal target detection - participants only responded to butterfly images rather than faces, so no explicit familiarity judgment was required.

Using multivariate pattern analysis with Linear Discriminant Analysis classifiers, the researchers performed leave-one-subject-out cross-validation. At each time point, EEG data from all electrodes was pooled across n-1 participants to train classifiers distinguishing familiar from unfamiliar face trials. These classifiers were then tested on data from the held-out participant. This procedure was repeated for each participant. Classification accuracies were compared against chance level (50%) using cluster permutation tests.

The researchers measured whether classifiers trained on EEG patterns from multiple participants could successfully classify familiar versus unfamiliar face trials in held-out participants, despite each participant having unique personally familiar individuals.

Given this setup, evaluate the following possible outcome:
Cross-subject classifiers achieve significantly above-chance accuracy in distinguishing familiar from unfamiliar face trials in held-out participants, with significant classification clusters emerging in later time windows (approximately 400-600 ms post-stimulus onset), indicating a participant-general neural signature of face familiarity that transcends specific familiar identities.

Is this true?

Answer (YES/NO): NO